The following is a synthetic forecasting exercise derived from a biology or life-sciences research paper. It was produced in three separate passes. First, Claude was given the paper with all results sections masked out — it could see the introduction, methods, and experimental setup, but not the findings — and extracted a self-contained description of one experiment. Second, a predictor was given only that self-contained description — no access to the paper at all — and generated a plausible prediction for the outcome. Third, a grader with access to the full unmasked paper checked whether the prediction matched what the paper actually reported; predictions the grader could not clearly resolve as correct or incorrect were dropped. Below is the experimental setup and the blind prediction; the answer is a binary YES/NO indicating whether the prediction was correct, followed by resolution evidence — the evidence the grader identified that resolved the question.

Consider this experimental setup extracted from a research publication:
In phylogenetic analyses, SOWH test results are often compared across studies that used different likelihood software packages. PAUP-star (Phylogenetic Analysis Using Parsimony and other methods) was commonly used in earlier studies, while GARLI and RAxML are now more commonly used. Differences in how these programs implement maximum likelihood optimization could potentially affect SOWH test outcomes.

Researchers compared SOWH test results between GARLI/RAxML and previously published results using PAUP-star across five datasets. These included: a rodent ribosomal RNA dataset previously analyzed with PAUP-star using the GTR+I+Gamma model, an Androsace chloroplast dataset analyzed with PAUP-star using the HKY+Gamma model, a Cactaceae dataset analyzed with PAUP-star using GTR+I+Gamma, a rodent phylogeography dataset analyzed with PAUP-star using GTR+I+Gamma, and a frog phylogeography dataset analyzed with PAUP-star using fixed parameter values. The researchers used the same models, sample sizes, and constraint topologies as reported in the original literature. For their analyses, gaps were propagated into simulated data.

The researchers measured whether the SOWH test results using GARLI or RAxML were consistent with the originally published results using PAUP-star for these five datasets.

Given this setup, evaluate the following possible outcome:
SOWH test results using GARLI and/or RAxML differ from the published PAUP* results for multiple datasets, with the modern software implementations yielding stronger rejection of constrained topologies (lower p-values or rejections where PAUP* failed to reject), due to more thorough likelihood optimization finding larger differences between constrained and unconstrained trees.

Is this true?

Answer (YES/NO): NO